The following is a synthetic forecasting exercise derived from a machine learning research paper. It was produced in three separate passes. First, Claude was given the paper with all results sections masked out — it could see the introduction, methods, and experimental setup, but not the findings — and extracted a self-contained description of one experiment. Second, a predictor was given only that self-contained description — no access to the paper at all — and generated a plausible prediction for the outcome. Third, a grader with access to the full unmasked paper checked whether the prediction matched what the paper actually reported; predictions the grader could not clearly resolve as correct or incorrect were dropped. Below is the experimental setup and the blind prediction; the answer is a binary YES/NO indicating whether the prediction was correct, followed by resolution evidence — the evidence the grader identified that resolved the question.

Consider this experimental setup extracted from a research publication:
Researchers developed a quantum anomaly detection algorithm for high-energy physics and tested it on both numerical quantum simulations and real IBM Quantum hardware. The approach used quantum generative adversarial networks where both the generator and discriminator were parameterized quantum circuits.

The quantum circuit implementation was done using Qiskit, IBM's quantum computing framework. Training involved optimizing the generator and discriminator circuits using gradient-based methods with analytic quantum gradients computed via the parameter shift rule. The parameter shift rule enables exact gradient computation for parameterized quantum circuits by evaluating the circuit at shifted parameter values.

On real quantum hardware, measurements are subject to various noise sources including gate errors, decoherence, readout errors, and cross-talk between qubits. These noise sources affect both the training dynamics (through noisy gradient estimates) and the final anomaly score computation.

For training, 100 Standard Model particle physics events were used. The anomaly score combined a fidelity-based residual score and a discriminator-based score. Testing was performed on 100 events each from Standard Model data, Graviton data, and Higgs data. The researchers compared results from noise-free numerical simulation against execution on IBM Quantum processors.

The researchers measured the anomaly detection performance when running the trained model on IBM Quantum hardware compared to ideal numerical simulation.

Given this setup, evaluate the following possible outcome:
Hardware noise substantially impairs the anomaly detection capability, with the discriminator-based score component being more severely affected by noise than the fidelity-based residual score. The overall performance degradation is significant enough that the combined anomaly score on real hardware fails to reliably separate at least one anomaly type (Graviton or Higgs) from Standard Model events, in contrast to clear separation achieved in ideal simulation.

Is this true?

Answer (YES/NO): NO